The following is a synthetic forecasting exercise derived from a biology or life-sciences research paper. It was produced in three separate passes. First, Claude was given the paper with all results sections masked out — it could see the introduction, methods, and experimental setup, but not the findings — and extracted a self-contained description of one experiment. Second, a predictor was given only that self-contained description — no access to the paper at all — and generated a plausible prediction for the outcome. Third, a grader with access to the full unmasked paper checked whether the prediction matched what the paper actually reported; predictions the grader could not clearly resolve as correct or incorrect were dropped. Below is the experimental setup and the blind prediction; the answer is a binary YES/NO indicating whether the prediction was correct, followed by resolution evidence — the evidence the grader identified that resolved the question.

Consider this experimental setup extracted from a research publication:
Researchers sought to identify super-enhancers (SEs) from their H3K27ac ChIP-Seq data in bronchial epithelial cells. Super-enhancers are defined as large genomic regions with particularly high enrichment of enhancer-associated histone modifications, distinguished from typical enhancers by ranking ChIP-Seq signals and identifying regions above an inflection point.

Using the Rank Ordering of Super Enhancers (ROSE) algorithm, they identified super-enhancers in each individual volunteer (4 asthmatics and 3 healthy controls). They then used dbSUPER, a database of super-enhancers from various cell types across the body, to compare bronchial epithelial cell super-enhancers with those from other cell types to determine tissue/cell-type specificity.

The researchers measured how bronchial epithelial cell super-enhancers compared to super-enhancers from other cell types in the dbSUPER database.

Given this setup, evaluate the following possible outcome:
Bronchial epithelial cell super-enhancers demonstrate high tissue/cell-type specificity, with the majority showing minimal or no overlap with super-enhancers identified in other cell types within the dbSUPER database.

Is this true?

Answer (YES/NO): YES